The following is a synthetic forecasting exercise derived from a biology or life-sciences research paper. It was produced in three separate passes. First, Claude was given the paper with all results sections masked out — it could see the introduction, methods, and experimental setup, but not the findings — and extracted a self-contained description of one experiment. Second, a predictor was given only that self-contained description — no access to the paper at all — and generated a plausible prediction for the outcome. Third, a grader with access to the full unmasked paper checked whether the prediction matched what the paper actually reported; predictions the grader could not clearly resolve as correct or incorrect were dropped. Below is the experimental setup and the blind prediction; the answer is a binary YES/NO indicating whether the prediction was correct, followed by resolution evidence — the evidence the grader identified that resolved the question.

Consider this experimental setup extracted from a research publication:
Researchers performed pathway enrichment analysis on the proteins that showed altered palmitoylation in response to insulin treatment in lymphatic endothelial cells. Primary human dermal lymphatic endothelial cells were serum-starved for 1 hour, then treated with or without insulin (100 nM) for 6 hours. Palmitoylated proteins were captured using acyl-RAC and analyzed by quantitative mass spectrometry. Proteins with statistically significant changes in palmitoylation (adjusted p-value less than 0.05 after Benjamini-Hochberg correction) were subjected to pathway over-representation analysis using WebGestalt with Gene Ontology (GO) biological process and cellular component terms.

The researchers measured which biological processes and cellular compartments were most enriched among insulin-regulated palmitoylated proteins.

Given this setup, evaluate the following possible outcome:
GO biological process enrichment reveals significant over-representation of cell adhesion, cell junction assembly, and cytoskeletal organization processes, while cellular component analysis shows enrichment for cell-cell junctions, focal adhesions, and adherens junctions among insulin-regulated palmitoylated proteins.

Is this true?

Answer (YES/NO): NO